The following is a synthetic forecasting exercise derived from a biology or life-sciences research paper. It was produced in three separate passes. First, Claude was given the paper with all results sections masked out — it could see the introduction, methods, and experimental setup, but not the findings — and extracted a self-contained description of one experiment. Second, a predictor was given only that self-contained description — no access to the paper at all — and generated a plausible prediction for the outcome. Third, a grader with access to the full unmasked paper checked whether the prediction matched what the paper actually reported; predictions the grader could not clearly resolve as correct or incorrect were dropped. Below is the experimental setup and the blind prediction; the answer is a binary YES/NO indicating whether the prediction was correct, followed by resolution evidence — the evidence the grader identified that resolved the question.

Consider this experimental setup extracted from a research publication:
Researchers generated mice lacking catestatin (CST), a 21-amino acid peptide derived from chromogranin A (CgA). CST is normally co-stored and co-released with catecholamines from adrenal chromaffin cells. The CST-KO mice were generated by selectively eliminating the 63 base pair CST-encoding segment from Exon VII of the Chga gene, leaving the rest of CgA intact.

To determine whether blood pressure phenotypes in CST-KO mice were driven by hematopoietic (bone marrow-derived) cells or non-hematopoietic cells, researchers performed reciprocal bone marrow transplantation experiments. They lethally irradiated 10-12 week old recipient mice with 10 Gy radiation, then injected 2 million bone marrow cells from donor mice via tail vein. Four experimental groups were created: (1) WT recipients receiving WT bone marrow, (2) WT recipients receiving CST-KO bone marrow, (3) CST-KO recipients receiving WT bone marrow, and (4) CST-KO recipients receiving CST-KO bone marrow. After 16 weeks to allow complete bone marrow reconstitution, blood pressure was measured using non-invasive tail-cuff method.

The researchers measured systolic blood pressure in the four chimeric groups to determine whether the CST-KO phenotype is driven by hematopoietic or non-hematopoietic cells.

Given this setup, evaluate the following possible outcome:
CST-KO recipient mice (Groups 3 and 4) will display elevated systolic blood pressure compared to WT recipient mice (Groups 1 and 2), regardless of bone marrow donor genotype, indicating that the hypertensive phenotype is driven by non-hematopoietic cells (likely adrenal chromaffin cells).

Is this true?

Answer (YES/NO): NO